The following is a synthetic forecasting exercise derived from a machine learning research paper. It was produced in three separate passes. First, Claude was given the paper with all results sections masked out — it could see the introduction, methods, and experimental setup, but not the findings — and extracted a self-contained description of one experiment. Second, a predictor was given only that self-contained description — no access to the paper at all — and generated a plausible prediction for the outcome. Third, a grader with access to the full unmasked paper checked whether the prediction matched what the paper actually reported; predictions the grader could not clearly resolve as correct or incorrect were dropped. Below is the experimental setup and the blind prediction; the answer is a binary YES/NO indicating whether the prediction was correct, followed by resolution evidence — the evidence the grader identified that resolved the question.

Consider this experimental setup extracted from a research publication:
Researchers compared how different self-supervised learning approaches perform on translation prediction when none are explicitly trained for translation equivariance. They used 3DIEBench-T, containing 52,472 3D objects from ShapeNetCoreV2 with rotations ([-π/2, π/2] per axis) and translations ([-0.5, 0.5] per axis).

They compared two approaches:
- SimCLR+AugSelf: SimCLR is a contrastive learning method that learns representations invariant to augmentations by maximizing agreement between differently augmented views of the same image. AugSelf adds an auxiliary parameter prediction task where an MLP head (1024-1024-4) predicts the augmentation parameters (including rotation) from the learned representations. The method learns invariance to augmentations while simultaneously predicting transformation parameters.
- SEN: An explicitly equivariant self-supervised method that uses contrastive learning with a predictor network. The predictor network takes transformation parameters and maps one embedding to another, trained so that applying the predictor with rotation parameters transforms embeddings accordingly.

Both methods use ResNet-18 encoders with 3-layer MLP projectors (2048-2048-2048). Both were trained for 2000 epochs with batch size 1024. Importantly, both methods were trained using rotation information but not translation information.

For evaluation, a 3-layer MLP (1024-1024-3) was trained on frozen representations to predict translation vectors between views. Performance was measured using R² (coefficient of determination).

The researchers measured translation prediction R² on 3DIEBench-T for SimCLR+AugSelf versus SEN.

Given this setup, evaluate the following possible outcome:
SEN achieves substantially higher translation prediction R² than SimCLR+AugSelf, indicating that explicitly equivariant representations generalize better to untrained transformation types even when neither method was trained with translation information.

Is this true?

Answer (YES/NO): NO